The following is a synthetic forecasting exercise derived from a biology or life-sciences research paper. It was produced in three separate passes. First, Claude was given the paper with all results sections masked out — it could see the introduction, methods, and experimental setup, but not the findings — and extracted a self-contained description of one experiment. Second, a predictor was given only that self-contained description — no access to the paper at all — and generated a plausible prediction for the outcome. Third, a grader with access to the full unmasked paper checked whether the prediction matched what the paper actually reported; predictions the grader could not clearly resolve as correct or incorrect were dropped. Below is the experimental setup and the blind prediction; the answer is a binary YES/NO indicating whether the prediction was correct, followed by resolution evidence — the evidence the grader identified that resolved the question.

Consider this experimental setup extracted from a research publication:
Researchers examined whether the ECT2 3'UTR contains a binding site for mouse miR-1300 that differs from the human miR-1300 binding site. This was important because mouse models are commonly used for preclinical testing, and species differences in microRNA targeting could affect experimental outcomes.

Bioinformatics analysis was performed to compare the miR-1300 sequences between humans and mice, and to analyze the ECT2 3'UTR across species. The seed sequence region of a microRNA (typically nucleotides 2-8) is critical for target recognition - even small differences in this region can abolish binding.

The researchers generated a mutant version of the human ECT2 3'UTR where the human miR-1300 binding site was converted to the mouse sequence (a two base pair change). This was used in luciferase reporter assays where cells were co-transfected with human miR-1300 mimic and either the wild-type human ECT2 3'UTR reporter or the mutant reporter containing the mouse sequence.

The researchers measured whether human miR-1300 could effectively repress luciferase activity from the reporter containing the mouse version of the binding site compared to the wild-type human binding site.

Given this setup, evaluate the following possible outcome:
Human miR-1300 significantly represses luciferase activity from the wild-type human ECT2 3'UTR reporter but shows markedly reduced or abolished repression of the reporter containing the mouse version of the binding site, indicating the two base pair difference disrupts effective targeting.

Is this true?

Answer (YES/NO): YES